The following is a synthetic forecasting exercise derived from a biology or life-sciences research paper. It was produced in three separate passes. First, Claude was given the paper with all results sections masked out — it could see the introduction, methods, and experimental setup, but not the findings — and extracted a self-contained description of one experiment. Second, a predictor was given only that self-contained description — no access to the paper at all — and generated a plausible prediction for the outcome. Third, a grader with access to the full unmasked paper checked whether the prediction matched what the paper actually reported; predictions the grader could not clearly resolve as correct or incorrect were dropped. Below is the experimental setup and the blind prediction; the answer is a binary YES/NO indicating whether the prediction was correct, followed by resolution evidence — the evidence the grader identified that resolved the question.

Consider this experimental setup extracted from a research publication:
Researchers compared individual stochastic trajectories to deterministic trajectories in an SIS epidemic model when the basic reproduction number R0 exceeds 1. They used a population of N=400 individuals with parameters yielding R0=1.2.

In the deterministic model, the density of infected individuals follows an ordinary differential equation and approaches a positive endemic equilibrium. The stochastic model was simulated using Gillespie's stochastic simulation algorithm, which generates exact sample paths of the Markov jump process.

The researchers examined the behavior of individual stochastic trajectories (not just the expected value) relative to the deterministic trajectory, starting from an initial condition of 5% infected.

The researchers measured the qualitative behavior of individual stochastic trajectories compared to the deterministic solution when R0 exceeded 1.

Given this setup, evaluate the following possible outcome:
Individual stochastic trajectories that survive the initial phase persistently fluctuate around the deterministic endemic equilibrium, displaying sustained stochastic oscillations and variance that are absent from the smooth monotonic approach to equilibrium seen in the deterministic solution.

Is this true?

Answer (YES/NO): YES